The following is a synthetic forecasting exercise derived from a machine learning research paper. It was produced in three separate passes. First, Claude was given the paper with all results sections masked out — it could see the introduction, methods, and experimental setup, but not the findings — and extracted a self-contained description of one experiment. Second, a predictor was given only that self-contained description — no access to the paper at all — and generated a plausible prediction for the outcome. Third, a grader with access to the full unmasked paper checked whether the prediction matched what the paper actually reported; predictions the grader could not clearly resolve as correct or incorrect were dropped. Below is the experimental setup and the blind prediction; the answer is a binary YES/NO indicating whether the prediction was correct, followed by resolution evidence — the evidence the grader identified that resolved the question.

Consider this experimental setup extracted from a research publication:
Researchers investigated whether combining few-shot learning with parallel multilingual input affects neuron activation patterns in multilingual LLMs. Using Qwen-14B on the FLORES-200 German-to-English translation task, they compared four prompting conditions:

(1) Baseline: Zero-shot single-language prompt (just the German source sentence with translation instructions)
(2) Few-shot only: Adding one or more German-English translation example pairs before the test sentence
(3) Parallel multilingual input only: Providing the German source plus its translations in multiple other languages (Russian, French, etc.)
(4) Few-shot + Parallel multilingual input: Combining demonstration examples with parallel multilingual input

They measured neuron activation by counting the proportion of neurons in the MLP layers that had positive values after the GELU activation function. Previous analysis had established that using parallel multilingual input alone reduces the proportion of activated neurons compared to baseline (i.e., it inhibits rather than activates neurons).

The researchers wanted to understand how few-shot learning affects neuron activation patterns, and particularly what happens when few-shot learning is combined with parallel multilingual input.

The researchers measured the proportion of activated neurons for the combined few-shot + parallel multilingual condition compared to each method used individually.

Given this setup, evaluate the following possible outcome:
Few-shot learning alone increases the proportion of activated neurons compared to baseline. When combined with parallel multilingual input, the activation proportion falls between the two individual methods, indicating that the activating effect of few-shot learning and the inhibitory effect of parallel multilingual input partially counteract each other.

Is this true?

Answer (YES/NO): NO